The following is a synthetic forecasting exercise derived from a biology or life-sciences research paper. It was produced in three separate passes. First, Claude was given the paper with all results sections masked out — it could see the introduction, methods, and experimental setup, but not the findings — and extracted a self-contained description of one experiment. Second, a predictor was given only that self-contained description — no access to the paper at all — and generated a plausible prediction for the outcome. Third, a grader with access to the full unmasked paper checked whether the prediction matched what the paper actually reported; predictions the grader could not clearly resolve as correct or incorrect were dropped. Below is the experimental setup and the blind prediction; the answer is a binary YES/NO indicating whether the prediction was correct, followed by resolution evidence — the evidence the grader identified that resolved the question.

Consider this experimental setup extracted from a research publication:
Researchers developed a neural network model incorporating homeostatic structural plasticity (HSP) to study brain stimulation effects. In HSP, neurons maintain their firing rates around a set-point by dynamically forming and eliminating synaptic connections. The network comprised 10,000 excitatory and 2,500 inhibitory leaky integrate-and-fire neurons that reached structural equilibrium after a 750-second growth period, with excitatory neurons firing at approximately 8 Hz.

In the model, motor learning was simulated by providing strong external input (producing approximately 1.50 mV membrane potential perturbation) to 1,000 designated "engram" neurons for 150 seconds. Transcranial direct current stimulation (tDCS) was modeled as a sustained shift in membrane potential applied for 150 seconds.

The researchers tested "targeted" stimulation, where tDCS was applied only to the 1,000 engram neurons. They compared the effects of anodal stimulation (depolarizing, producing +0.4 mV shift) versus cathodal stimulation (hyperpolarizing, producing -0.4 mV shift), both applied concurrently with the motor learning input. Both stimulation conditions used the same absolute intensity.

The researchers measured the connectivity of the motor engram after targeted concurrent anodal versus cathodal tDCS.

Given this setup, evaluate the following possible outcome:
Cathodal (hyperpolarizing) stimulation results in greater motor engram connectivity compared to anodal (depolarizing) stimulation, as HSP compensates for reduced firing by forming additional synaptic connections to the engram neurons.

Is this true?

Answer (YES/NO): NO